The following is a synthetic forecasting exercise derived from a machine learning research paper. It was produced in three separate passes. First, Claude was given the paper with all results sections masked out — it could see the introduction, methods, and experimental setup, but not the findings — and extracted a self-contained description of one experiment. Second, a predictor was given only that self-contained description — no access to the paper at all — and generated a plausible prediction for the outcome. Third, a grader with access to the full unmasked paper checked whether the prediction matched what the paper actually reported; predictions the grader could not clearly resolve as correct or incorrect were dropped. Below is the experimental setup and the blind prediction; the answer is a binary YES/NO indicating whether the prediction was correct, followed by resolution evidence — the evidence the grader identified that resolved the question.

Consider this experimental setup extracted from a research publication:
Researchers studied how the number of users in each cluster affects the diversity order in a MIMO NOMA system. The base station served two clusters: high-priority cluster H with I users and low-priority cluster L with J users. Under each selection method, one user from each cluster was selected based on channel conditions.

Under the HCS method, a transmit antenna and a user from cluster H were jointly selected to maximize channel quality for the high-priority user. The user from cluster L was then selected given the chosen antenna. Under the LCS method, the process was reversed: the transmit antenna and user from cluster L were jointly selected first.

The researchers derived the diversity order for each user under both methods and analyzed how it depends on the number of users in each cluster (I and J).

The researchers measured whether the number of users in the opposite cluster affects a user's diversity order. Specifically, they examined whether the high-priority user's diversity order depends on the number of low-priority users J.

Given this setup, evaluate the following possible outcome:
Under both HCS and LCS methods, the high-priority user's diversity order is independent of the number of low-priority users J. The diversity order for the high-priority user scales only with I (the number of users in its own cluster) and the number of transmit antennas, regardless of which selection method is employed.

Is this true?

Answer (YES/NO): NO